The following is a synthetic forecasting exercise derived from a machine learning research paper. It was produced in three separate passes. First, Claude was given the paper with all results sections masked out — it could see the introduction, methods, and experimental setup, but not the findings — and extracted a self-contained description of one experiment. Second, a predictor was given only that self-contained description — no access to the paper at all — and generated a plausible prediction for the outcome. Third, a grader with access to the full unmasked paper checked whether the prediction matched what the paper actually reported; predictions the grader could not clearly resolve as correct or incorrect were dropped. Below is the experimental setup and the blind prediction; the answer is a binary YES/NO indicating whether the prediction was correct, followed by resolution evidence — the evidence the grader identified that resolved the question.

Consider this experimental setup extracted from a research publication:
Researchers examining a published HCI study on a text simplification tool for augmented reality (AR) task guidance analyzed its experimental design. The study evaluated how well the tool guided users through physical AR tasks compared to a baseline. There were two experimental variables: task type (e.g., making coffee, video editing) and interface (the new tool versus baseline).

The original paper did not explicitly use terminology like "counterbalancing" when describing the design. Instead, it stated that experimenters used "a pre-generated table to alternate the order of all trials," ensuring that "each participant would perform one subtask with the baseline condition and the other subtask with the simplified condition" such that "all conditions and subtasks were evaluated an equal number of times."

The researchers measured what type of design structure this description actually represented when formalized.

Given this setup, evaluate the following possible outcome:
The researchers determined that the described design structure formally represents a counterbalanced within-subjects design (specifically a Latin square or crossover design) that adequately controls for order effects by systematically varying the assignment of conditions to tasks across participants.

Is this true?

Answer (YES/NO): NO